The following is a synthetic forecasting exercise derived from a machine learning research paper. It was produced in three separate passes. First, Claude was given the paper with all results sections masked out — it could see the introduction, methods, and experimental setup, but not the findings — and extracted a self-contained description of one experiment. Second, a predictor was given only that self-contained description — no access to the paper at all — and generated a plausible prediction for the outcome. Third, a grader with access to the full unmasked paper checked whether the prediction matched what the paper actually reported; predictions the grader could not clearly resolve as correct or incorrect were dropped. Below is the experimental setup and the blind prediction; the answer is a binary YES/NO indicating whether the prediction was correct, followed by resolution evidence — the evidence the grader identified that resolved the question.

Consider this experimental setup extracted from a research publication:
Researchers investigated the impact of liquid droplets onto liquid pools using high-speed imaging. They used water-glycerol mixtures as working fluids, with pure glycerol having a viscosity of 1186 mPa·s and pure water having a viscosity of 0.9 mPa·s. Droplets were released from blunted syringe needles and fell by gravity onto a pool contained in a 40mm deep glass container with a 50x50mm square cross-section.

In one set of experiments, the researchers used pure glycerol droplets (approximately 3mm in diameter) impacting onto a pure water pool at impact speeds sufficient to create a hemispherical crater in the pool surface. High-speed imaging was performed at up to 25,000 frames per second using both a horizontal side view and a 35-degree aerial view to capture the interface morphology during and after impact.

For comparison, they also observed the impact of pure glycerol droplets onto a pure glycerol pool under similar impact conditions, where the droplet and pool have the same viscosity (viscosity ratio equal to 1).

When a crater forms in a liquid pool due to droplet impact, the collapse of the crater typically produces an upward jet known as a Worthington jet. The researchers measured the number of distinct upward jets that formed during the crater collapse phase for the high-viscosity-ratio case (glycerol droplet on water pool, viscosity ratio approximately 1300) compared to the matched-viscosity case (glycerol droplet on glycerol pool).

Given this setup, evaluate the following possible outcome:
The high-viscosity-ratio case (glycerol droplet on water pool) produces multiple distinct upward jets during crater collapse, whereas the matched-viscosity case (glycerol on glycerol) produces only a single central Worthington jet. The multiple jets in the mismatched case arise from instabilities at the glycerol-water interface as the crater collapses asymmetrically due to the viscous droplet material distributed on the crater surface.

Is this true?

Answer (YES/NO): NO